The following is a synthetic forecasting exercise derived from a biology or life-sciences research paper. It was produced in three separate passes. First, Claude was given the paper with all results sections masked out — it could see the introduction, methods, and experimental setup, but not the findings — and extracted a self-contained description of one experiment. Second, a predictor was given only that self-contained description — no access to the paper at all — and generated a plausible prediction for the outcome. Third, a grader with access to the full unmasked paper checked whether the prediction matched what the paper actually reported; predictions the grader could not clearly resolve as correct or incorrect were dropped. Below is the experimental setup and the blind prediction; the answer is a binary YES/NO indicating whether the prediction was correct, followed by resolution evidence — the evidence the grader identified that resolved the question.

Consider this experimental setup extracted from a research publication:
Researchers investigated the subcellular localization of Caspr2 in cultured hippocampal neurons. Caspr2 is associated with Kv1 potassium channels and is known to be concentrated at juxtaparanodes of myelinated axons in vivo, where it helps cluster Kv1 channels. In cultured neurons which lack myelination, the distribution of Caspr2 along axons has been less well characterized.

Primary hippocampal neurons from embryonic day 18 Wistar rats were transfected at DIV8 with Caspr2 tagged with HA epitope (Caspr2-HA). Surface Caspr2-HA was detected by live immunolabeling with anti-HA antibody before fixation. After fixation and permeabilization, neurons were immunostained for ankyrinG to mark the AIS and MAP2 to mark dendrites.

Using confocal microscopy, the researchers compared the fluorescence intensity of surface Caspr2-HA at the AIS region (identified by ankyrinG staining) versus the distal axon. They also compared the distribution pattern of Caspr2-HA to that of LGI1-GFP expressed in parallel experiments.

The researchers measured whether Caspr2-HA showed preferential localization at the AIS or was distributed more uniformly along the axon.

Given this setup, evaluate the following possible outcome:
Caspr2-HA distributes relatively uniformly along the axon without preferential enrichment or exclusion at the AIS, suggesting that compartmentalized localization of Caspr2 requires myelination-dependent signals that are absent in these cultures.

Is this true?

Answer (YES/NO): YES